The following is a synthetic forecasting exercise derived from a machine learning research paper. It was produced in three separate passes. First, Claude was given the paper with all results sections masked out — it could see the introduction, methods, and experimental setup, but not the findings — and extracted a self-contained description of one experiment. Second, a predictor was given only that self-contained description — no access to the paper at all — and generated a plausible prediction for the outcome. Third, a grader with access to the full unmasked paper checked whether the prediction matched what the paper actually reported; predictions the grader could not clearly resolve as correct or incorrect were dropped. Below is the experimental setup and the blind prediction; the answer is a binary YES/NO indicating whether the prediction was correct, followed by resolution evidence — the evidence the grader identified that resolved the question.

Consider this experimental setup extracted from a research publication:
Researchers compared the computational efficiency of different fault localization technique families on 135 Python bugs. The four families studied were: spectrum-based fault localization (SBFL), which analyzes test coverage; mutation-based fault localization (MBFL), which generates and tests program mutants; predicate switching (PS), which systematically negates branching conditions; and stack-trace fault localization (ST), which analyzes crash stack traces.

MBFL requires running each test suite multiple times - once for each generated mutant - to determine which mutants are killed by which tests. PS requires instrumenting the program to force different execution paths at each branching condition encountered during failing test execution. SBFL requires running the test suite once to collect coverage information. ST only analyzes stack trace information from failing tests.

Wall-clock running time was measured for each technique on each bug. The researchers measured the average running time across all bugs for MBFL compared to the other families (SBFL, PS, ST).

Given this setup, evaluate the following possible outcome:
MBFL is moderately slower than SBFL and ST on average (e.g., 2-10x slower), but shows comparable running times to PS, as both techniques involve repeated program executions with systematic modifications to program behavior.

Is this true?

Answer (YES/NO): NO